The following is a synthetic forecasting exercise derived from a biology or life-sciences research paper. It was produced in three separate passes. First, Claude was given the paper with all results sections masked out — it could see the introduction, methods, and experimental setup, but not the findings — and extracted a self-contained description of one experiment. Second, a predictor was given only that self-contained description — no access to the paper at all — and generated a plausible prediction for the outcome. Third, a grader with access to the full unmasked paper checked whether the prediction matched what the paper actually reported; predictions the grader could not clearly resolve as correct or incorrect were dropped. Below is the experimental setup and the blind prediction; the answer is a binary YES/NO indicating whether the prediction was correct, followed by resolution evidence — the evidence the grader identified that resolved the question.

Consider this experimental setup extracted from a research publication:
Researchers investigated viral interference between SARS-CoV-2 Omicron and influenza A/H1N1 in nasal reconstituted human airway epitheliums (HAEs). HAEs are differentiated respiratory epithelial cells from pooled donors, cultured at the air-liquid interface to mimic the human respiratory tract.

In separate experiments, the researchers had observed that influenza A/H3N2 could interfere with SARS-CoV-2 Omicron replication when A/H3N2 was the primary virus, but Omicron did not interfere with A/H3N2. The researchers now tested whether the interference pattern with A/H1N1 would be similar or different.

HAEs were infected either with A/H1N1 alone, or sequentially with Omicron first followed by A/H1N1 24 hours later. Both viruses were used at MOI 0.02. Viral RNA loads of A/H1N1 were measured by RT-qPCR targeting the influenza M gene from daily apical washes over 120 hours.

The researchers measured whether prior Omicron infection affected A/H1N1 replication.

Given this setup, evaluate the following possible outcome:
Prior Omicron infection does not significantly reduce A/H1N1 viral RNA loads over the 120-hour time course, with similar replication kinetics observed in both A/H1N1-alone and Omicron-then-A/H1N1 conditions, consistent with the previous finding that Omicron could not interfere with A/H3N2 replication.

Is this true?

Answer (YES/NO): NO